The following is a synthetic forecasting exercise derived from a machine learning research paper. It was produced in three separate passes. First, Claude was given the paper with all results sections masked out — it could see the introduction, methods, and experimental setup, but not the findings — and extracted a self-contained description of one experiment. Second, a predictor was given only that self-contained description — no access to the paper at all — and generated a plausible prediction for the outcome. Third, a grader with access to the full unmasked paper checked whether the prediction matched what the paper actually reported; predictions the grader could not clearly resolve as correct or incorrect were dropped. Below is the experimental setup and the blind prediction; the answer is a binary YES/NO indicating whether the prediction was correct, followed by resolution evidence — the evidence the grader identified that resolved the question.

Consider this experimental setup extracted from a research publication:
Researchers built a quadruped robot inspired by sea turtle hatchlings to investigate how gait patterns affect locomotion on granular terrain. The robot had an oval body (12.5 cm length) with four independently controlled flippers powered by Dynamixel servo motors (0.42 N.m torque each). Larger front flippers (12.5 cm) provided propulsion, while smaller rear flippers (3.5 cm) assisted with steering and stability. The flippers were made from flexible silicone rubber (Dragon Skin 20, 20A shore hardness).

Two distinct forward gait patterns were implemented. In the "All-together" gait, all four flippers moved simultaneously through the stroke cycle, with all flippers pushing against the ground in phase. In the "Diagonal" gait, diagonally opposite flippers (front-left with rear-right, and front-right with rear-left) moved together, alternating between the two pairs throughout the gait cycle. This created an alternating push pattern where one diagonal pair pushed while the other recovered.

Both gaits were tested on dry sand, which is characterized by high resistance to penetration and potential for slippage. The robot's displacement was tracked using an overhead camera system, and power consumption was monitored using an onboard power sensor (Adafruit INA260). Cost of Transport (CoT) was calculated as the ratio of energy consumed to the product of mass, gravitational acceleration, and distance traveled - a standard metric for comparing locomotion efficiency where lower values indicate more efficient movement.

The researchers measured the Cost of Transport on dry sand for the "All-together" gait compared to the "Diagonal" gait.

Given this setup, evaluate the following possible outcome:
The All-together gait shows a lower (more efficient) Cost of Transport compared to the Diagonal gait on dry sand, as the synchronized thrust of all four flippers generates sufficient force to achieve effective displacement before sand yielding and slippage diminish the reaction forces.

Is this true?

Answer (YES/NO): NO